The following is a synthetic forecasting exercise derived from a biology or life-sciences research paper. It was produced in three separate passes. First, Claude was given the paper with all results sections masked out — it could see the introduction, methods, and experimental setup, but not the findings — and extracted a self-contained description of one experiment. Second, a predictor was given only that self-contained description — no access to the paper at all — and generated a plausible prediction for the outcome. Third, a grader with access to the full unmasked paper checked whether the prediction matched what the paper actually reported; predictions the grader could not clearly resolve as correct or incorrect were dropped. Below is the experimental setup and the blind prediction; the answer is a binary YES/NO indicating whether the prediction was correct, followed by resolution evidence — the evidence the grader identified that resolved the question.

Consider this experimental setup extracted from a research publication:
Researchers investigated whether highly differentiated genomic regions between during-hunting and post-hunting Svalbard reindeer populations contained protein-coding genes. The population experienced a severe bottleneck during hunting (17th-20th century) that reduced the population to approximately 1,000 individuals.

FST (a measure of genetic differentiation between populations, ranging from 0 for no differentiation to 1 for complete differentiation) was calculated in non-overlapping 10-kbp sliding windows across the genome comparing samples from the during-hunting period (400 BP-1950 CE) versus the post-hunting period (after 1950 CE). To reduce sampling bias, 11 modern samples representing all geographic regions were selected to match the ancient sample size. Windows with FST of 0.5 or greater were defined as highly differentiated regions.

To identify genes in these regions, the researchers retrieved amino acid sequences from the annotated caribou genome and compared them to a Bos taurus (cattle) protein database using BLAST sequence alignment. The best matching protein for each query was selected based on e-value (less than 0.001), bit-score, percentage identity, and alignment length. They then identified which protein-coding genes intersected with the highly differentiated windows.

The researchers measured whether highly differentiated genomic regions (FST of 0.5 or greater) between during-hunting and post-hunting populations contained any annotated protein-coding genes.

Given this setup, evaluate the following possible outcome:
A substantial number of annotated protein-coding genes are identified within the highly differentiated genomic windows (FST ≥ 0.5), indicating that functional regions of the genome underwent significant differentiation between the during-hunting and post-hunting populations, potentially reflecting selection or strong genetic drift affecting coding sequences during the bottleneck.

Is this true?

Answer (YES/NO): YES